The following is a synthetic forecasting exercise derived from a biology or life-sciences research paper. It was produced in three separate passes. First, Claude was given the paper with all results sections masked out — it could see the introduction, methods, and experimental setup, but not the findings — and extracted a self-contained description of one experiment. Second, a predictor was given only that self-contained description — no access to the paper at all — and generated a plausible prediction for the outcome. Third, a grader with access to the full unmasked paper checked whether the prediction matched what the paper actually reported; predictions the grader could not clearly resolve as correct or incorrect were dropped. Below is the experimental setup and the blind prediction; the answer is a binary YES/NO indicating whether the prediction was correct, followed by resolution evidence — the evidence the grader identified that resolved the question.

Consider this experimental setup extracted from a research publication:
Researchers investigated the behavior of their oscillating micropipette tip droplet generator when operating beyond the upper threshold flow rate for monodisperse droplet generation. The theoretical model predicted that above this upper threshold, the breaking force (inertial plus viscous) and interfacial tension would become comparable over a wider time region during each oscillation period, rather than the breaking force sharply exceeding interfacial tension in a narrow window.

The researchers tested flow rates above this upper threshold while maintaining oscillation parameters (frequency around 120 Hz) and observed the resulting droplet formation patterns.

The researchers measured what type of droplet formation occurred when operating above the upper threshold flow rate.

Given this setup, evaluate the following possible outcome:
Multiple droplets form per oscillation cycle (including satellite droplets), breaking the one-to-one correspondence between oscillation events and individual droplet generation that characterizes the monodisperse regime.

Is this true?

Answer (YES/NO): YES